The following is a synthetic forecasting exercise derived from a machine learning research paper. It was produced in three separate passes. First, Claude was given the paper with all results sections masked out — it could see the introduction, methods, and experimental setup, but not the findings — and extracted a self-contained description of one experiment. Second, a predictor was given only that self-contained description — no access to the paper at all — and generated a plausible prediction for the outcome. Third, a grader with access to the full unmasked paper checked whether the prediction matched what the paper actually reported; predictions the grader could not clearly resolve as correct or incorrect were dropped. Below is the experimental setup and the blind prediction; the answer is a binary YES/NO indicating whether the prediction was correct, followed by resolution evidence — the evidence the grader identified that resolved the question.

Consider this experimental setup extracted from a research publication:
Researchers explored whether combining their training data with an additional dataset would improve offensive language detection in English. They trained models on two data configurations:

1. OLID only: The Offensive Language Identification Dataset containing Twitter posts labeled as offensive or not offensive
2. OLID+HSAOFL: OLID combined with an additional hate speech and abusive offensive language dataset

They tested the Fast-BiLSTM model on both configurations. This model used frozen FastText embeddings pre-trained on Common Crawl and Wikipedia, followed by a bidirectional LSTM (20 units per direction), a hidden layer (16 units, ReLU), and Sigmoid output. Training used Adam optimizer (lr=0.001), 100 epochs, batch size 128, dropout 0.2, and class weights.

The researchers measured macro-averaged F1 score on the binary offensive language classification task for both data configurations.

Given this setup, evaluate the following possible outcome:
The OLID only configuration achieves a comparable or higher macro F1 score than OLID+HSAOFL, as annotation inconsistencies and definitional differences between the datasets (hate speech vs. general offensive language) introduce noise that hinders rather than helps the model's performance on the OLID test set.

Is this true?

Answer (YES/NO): YES